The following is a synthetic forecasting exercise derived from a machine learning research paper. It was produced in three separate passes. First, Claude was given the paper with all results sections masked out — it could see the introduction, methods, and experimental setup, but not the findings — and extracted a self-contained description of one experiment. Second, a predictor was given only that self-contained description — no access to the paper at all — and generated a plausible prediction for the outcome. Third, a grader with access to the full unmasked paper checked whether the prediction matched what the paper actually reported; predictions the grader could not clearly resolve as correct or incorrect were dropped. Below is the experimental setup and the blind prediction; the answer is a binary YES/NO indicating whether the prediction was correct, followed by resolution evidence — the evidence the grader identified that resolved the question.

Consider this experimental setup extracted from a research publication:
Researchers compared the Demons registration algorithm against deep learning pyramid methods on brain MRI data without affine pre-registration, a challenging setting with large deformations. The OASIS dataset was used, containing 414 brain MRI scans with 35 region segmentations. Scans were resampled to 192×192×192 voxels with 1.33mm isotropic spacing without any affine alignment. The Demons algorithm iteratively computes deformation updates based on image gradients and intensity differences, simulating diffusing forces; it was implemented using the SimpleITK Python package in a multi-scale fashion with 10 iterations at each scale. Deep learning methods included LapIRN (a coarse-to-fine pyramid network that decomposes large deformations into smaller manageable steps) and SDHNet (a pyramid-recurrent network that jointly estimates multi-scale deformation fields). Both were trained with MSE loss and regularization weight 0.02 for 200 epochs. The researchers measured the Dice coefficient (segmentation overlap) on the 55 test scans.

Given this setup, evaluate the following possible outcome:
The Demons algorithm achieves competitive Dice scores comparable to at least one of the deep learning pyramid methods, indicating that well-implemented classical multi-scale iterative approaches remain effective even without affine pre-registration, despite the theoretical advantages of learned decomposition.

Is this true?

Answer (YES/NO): NO